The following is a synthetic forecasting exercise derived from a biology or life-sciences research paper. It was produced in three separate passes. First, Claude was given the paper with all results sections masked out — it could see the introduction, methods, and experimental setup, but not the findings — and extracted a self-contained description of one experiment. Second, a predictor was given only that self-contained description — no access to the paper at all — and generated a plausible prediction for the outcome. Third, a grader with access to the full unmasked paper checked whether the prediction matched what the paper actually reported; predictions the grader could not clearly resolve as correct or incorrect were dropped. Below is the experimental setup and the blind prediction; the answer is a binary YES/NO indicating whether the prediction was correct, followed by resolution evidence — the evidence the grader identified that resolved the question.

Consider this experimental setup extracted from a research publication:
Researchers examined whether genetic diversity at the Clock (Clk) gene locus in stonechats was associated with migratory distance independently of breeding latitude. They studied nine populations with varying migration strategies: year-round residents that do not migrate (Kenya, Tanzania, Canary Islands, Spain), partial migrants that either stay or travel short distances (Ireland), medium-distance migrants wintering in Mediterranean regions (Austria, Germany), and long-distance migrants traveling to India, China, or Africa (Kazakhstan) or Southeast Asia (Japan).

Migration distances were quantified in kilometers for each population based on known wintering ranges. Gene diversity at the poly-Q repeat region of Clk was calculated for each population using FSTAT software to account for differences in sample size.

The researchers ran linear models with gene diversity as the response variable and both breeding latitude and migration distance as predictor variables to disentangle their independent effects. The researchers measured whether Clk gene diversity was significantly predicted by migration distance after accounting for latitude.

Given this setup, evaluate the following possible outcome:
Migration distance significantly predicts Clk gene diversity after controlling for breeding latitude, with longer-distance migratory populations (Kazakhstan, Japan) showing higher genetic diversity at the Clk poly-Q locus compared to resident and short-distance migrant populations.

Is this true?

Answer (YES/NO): NO